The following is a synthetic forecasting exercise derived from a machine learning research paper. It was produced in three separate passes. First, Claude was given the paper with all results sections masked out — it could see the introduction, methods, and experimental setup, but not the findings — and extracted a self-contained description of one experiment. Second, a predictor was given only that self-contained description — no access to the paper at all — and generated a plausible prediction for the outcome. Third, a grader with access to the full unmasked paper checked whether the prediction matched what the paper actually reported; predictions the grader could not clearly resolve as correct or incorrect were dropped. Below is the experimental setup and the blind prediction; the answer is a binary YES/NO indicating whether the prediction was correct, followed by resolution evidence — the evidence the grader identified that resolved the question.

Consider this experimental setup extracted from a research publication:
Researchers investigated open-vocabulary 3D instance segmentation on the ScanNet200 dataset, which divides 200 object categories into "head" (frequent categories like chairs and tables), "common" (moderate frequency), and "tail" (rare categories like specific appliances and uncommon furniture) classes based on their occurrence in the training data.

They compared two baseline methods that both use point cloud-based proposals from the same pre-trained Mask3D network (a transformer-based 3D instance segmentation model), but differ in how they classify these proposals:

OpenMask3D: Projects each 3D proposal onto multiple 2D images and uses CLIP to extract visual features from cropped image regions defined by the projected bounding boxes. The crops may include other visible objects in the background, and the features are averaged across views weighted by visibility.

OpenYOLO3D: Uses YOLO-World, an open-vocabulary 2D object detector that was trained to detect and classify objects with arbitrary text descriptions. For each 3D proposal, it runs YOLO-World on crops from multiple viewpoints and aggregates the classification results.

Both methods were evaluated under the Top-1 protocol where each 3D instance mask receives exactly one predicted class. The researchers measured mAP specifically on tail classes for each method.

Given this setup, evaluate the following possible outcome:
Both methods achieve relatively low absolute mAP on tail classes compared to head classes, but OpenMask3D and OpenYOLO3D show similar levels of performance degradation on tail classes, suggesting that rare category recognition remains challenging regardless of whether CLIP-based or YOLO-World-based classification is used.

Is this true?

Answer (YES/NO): NO